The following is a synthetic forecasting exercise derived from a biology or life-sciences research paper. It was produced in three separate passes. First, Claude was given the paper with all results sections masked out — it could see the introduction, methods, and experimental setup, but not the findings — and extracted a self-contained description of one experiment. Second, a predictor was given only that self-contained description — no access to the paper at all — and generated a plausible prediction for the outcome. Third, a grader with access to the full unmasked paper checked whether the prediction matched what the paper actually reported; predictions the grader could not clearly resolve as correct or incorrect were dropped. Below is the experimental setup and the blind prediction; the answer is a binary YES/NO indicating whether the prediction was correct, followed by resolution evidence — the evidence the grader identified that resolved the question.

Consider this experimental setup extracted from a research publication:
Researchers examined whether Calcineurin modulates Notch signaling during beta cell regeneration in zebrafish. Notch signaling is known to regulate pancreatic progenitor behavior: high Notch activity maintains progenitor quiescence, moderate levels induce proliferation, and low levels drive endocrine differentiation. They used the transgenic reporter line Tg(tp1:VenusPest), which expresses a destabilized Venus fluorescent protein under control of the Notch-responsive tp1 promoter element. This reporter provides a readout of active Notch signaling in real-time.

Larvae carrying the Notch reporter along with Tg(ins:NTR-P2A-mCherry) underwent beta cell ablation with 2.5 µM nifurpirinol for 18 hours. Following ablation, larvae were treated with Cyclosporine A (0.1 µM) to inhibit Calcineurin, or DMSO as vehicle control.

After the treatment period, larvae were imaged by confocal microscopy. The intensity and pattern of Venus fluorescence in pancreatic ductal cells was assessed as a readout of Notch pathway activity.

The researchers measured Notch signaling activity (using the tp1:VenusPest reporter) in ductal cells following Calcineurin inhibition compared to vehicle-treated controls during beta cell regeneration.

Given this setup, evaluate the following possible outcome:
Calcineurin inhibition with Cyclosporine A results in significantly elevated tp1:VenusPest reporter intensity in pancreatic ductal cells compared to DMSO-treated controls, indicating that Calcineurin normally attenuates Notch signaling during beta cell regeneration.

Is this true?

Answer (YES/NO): NO